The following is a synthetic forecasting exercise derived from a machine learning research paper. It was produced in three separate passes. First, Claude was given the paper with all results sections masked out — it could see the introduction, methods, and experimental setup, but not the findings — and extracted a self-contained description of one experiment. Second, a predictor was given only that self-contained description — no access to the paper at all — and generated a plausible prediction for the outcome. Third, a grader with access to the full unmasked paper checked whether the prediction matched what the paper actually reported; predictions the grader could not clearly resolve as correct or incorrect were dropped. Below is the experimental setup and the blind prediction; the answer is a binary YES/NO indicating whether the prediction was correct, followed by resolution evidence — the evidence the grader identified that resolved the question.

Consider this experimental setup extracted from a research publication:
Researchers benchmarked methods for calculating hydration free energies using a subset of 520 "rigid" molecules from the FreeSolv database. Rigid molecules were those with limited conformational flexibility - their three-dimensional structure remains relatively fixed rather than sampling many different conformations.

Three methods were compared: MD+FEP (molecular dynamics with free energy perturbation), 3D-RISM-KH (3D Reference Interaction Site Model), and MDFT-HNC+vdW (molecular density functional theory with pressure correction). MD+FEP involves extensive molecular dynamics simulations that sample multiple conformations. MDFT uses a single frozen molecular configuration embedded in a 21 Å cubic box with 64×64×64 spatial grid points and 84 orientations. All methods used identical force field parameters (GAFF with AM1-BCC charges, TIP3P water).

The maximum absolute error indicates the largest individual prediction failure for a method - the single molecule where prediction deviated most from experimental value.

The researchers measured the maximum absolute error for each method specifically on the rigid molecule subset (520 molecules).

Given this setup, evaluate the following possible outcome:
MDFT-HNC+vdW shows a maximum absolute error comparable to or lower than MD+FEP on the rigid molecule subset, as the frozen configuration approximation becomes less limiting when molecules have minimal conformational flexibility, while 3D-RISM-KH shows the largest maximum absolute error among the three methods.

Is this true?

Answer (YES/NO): NO